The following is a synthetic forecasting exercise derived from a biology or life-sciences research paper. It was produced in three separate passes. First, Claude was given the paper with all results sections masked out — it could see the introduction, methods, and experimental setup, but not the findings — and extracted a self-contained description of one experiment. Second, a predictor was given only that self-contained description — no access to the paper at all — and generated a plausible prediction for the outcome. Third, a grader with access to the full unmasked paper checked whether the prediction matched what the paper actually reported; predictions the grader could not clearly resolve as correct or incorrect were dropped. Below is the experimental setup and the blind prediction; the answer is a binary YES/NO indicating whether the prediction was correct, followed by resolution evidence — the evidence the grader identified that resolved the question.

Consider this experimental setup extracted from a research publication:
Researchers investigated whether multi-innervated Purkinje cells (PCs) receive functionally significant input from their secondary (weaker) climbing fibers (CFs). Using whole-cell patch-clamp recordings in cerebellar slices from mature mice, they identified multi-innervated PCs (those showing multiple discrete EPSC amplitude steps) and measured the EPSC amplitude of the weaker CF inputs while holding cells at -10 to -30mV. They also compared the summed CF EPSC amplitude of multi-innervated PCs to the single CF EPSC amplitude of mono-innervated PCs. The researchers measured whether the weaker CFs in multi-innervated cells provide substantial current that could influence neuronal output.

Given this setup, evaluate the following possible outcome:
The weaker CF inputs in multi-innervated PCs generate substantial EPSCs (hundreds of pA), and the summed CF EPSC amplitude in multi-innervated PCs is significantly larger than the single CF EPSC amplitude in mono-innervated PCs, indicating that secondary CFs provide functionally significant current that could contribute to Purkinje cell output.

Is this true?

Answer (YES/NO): YES